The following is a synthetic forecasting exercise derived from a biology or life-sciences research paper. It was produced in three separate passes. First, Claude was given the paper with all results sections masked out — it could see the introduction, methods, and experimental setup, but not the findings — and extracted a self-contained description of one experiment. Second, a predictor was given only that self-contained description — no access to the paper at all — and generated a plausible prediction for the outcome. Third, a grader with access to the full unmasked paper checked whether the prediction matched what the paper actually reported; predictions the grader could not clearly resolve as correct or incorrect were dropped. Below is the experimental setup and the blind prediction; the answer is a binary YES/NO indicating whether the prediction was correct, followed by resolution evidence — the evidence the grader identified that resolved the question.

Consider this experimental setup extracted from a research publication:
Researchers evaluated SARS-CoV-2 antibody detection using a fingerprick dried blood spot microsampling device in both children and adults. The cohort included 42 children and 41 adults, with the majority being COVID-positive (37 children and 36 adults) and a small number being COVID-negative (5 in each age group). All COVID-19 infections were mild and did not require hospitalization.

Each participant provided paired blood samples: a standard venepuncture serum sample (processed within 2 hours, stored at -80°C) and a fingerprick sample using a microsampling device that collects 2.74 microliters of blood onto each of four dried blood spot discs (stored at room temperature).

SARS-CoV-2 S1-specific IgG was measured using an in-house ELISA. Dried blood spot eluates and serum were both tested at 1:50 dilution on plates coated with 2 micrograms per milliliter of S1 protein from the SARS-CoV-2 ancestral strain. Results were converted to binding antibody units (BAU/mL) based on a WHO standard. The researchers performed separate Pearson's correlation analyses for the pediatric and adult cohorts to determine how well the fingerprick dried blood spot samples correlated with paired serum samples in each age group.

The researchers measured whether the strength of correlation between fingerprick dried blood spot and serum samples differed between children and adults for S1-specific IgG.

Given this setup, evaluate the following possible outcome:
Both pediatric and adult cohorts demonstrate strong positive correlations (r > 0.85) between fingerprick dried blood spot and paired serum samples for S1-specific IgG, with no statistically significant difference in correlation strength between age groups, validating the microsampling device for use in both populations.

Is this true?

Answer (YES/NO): NO